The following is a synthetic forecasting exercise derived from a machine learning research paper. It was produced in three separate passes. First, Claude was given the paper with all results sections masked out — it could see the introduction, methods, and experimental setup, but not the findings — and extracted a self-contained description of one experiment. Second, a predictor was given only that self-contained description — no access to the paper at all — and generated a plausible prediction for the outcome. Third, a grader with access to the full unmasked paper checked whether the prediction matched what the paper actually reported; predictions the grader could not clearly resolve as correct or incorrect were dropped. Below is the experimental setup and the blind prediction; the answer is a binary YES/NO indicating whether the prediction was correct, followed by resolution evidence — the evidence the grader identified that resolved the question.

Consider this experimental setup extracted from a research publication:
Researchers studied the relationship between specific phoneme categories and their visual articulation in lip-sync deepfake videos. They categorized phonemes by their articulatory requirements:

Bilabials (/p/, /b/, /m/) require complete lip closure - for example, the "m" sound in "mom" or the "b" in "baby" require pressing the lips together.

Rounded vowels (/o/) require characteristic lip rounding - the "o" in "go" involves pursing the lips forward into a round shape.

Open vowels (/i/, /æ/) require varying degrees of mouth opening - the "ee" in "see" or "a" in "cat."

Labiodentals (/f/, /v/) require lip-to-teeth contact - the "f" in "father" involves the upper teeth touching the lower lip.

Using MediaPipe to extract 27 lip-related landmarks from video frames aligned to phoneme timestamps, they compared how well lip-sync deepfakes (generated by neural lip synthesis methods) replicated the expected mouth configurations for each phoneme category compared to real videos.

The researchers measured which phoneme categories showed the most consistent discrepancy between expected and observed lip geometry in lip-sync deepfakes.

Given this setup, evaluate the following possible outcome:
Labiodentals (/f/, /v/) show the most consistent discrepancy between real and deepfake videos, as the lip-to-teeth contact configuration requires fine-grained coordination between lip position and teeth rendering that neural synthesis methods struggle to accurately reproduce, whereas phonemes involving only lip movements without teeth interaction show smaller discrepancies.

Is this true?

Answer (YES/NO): NO